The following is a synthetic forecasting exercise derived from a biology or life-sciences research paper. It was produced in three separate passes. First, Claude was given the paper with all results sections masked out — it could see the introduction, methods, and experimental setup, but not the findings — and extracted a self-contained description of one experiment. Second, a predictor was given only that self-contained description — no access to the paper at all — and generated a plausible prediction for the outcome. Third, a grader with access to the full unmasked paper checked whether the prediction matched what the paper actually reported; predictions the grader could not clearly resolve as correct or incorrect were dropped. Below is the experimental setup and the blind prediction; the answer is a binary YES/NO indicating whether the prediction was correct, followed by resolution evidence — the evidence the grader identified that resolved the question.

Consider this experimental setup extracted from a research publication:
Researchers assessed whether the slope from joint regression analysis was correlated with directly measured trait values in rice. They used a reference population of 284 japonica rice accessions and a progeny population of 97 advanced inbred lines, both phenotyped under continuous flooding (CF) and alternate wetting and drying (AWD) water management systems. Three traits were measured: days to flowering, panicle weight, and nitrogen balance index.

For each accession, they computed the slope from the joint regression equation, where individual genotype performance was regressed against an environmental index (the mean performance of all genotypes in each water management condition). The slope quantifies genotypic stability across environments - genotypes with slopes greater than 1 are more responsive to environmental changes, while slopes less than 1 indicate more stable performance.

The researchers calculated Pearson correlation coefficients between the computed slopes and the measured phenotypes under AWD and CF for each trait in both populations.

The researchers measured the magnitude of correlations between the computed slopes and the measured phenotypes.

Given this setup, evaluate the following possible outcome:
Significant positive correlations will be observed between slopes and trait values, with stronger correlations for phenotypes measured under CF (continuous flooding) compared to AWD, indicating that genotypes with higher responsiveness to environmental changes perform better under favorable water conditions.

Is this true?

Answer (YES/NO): NO